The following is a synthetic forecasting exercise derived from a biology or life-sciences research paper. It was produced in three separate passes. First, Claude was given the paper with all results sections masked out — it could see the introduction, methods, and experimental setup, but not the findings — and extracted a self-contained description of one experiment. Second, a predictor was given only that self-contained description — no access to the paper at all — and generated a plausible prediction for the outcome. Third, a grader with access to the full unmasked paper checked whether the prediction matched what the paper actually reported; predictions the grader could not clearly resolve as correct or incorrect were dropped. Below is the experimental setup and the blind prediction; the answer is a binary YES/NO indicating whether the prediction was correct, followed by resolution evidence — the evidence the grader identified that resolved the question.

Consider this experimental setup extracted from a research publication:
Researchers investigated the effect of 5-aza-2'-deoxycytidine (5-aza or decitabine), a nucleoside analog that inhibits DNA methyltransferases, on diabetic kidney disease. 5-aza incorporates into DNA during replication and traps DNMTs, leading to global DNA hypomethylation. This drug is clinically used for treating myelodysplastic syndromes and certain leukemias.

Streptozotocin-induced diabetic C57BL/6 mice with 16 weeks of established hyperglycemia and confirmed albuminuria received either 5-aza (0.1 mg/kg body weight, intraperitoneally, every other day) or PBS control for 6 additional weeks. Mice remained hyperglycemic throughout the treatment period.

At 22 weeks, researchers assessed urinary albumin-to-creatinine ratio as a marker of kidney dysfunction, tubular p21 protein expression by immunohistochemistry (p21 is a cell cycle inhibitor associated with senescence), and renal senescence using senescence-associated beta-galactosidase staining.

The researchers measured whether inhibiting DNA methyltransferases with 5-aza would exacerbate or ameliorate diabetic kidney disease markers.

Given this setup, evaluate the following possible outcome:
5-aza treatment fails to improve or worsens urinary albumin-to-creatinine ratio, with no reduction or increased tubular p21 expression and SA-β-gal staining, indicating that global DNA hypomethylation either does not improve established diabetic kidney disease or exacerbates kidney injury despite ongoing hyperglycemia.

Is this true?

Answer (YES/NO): YES